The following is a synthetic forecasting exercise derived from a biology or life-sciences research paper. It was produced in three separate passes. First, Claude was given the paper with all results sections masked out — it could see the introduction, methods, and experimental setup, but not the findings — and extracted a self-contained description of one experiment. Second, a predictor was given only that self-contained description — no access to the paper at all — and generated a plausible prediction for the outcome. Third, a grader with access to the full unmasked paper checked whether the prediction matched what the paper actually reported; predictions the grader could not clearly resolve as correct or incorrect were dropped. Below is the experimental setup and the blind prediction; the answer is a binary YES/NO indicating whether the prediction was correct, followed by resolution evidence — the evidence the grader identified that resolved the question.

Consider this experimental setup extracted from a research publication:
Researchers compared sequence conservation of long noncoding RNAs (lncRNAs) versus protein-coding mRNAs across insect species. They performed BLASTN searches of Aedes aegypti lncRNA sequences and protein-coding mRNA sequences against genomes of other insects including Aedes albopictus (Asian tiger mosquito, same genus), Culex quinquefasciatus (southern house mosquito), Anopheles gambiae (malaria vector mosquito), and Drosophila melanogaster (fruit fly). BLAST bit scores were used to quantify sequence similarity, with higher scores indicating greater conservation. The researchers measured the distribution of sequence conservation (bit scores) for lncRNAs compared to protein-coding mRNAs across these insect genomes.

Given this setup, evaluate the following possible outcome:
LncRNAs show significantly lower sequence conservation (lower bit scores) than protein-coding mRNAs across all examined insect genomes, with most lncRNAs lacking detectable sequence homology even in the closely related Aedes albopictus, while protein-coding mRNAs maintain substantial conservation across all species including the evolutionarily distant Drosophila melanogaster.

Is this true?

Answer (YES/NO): NO